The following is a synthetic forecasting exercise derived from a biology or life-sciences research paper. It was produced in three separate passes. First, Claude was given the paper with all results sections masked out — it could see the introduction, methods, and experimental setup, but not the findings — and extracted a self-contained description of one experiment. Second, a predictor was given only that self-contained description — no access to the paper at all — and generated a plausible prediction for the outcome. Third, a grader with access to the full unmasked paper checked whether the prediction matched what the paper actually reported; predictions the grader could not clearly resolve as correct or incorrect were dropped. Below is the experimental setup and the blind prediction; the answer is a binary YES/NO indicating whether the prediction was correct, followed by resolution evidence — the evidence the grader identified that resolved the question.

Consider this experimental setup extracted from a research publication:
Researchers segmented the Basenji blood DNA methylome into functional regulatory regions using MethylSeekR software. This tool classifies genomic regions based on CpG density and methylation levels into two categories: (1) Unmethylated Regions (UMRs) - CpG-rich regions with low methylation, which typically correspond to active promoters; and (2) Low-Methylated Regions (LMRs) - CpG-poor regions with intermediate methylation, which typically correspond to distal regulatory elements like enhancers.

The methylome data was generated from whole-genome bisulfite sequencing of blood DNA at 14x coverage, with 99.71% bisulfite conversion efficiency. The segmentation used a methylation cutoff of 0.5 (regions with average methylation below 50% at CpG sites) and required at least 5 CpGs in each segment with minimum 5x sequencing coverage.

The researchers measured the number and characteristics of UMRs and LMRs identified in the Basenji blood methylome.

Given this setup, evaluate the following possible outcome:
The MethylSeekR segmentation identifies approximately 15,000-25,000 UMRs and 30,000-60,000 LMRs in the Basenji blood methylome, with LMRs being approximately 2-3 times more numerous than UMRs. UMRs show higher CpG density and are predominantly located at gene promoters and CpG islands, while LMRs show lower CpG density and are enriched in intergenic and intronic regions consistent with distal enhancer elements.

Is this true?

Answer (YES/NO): YES